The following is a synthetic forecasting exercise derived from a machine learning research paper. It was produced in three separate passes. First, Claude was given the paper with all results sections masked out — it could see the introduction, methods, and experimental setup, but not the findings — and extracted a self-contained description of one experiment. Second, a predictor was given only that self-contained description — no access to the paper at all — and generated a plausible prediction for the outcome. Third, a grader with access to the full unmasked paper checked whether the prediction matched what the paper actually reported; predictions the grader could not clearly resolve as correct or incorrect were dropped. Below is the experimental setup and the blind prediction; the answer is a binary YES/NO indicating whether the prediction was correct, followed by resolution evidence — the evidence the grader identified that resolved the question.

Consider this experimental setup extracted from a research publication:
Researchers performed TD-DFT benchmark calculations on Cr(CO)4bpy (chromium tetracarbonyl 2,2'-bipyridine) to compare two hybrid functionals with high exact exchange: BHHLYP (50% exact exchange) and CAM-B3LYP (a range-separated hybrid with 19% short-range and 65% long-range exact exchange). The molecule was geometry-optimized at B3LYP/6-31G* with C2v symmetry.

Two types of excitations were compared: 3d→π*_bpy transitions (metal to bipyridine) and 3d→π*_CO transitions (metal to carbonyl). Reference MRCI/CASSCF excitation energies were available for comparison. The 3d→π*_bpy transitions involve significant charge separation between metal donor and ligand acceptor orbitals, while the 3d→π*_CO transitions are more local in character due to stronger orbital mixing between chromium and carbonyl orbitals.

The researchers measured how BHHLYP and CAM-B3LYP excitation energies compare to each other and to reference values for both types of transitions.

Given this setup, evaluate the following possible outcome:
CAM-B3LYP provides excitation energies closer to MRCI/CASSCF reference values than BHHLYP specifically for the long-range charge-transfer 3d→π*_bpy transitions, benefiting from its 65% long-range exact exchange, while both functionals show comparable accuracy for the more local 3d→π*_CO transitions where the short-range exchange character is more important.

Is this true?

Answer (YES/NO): YES